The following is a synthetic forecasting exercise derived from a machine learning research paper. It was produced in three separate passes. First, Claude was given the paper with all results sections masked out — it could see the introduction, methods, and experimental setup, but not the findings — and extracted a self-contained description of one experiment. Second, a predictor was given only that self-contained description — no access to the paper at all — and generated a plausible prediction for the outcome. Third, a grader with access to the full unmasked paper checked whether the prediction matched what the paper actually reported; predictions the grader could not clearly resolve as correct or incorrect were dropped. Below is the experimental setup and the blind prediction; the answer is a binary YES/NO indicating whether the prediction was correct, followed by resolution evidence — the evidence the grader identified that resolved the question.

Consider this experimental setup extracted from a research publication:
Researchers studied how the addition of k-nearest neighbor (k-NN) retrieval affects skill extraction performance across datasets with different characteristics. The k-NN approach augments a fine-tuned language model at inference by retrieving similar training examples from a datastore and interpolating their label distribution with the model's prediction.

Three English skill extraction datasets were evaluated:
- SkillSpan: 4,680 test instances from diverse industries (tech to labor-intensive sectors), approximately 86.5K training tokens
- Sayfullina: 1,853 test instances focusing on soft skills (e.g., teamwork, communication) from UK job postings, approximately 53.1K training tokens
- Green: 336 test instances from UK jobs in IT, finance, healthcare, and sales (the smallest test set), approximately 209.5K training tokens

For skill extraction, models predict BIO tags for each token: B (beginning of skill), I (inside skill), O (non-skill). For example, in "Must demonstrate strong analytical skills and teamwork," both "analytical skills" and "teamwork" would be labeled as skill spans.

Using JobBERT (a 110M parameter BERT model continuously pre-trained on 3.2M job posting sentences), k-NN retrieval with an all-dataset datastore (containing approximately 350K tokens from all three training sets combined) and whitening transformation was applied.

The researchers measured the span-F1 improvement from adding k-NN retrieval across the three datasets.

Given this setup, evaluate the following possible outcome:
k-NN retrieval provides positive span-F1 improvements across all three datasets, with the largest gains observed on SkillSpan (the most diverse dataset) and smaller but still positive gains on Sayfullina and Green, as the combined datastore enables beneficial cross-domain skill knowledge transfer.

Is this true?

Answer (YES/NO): NO